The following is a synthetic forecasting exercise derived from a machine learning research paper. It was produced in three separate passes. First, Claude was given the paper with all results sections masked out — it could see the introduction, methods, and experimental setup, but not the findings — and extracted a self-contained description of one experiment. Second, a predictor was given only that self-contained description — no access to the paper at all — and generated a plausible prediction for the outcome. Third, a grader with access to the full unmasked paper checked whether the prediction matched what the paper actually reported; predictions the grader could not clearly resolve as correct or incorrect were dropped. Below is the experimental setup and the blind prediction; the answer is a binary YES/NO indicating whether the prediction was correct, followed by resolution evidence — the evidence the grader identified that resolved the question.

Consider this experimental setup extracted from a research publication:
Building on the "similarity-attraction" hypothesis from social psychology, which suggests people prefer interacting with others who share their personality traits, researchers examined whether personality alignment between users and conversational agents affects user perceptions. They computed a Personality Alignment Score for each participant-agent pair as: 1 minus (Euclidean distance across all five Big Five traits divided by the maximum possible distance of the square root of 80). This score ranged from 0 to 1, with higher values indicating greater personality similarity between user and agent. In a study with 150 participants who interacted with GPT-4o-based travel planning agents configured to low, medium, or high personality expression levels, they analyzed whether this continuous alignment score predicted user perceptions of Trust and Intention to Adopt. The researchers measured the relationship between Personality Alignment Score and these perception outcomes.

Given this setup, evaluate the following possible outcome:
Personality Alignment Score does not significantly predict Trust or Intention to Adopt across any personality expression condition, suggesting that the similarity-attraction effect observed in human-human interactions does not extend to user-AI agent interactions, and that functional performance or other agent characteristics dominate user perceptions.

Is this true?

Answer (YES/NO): NO